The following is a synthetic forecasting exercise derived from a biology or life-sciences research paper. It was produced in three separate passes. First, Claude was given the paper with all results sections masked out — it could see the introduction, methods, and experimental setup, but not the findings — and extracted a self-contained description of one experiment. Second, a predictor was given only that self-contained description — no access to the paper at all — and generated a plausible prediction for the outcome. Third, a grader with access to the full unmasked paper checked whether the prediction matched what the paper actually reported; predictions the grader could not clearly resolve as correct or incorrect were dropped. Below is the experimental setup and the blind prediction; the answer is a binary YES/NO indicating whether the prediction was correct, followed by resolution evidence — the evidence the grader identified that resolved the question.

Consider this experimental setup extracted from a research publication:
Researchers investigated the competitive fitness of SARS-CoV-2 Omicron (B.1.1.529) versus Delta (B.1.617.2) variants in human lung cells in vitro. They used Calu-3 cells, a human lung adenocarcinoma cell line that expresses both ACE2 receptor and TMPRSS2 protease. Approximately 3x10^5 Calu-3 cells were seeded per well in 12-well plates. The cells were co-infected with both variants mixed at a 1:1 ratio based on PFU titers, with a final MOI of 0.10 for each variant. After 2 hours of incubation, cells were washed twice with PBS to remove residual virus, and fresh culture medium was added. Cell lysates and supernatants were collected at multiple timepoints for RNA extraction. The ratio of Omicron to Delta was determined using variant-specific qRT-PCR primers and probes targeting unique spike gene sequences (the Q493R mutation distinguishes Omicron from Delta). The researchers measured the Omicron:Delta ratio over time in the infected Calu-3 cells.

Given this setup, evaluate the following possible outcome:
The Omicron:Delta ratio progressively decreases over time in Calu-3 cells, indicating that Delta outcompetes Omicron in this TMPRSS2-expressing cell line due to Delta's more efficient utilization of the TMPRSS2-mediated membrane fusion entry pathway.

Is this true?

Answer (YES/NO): YES